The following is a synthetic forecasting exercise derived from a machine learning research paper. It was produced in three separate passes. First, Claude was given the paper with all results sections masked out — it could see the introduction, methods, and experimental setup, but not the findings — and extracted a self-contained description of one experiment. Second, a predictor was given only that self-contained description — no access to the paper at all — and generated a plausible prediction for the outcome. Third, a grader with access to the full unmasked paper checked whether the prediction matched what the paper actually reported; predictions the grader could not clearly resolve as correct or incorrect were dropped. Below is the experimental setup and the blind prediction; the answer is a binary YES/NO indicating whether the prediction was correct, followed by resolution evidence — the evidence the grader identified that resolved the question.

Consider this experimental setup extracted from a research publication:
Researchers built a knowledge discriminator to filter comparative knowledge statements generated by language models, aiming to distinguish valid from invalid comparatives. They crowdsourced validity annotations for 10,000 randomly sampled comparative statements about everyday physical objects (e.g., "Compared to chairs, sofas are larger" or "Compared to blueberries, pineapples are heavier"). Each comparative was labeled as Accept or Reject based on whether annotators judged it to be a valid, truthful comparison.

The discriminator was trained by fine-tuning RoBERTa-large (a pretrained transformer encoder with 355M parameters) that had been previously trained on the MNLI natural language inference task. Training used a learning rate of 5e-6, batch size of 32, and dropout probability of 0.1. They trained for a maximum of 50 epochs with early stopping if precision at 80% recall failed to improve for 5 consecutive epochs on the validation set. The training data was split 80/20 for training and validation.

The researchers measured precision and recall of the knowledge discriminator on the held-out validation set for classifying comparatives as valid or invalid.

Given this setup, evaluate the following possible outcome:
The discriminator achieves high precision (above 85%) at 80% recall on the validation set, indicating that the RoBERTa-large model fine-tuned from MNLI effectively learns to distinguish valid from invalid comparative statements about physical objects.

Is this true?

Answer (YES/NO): NO